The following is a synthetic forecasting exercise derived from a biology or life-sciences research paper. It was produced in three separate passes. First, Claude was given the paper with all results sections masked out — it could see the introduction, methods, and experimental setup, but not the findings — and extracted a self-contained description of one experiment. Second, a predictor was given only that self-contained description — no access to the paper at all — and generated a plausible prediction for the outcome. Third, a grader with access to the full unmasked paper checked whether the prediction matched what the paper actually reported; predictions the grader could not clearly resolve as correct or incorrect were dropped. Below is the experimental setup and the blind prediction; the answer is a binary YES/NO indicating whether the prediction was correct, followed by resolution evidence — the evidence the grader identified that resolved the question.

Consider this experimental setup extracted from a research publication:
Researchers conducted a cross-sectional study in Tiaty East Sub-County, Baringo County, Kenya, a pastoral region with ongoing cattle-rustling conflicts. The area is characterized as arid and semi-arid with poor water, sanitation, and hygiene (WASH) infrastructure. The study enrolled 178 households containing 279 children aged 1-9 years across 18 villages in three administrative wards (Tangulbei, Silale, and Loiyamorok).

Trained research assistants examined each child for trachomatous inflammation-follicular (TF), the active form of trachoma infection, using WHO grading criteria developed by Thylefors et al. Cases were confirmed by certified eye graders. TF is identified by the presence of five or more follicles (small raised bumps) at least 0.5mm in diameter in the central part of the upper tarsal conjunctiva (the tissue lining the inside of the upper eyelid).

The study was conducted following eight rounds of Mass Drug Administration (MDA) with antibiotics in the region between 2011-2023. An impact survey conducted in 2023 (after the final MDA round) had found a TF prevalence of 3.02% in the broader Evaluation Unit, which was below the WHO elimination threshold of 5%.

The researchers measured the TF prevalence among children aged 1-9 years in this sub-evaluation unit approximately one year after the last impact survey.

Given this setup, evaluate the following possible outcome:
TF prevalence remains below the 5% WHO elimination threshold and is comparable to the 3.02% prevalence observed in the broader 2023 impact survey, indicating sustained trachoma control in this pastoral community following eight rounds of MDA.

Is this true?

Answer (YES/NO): NO